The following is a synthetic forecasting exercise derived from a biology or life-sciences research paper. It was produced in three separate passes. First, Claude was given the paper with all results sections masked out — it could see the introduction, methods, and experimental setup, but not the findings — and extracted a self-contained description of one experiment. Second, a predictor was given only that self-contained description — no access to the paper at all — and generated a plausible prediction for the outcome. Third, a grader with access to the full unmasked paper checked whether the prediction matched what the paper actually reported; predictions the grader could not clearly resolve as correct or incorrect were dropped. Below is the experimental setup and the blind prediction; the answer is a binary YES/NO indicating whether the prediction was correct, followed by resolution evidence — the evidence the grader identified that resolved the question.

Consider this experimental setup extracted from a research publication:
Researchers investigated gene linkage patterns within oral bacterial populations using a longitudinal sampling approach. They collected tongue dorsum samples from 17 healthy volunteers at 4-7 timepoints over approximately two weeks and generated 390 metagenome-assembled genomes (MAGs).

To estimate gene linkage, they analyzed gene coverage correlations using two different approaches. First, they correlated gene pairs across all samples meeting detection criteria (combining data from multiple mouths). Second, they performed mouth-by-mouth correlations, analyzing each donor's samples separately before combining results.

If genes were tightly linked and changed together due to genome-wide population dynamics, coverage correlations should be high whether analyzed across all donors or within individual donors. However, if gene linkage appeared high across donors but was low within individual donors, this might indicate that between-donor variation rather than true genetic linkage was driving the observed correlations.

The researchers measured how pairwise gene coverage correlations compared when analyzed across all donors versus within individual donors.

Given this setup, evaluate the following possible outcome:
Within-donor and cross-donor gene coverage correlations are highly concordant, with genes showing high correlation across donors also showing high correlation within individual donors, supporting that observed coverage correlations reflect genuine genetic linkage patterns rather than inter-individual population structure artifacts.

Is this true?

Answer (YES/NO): NO